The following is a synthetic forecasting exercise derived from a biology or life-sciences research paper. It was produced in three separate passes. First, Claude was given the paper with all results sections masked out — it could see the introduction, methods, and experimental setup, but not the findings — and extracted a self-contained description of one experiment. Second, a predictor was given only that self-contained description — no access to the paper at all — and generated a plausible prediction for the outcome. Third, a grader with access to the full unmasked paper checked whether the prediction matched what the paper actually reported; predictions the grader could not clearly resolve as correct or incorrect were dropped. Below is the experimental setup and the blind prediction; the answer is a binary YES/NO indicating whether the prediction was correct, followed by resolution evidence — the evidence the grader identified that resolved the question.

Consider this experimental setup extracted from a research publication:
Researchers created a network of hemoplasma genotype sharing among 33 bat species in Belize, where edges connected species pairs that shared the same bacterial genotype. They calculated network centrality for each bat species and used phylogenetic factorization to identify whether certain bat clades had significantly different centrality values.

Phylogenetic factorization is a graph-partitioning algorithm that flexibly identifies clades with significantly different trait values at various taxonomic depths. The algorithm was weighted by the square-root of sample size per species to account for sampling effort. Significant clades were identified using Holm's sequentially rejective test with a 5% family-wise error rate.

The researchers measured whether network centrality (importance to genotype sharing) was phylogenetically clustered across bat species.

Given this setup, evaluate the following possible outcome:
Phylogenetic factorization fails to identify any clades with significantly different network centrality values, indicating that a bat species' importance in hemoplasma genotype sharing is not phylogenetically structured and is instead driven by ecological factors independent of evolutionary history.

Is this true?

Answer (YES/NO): NO